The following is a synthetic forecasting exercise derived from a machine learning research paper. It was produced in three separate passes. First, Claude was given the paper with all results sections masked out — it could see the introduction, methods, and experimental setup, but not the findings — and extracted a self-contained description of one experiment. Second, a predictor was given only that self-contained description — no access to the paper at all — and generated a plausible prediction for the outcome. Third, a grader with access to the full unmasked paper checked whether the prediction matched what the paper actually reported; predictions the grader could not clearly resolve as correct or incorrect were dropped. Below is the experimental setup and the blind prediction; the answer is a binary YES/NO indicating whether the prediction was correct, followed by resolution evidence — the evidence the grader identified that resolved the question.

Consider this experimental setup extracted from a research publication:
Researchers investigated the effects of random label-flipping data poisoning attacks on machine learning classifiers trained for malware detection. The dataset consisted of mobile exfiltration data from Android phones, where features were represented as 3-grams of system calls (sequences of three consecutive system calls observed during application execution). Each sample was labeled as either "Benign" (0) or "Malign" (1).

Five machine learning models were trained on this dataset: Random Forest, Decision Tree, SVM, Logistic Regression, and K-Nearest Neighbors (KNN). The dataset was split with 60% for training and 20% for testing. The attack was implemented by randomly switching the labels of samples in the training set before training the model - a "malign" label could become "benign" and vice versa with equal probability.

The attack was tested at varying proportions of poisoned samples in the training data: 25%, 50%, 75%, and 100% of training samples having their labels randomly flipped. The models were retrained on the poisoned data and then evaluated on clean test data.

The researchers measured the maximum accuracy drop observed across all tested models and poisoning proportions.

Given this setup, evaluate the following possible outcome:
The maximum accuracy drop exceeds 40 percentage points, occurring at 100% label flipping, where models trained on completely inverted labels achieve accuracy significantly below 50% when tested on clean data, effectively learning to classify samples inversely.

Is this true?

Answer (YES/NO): NO